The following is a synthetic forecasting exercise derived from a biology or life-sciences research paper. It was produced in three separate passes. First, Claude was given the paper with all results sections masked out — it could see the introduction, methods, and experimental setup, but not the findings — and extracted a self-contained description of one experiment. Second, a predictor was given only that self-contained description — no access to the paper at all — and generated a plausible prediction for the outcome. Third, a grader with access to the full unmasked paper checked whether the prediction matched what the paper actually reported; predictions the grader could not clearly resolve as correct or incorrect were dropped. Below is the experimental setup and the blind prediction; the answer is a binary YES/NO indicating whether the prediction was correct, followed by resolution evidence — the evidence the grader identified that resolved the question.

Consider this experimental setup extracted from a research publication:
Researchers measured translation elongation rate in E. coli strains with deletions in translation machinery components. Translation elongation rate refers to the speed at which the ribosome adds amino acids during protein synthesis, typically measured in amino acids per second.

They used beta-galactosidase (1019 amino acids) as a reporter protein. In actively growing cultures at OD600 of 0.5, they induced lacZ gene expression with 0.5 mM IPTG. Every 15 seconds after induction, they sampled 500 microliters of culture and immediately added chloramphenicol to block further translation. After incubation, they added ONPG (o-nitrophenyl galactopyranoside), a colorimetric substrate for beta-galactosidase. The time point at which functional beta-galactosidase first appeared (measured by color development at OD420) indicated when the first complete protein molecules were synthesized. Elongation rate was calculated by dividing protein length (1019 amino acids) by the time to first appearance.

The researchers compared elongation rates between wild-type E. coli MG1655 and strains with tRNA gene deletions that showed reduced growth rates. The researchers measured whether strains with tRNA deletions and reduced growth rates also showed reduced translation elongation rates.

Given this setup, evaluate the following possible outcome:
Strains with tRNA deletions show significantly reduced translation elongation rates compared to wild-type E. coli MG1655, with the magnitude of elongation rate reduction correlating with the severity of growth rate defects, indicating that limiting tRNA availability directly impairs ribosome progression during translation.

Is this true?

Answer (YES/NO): NO